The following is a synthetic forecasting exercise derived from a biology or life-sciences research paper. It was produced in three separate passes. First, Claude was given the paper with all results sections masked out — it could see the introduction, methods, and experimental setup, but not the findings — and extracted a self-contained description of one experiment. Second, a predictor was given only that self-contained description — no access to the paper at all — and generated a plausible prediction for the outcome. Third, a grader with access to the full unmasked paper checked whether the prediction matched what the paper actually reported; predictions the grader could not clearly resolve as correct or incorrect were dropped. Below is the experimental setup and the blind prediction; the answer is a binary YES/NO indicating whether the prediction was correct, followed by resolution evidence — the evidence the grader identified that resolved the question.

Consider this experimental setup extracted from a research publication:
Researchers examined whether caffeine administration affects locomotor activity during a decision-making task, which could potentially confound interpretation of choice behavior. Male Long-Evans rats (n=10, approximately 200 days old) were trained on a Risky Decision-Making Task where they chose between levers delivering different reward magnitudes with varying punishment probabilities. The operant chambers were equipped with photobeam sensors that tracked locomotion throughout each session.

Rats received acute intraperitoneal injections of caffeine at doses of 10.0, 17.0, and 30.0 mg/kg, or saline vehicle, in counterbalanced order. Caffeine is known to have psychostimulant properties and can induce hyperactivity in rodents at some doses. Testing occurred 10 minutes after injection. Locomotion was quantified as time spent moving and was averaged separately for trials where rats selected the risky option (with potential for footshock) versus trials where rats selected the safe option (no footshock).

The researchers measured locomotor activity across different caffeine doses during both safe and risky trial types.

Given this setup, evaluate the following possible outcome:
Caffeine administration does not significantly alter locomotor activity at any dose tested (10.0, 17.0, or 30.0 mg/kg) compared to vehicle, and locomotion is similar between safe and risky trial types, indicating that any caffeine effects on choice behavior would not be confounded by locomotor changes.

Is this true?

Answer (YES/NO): NO